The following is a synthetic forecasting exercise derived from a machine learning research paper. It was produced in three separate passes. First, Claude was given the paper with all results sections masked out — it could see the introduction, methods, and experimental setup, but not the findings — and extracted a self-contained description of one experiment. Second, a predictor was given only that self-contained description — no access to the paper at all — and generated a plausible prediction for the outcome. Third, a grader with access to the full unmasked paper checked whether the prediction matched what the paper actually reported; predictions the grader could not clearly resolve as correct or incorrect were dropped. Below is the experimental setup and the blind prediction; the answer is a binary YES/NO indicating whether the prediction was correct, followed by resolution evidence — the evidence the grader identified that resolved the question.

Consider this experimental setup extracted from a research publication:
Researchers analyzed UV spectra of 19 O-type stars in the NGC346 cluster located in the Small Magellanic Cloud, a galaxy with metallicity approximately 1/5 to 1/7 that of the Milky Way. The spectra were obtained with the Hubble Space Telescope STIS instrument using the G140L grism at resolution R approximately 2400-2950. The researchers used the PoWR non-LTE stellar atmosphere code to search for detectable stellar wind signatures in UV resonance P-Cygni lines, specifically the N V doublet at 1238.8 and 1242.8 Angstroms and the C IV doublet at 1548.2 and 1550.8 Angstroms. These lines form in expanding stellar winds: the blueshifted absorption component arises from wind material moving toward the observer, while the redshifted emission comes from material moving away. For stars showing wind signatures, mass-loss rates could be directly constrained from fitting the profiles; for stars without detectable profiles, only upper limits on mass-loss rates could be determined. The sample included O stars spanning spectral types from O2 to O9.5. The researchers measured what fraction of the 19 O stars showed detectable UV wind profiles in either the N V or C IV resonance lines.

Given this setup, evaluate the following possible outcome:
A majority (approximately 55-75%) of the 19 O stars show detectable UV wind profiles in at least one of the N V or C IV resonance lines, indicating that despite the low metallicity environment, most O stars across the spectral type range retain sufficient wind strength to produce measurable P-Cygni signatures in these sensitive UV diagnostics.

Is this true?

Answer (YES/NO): NO